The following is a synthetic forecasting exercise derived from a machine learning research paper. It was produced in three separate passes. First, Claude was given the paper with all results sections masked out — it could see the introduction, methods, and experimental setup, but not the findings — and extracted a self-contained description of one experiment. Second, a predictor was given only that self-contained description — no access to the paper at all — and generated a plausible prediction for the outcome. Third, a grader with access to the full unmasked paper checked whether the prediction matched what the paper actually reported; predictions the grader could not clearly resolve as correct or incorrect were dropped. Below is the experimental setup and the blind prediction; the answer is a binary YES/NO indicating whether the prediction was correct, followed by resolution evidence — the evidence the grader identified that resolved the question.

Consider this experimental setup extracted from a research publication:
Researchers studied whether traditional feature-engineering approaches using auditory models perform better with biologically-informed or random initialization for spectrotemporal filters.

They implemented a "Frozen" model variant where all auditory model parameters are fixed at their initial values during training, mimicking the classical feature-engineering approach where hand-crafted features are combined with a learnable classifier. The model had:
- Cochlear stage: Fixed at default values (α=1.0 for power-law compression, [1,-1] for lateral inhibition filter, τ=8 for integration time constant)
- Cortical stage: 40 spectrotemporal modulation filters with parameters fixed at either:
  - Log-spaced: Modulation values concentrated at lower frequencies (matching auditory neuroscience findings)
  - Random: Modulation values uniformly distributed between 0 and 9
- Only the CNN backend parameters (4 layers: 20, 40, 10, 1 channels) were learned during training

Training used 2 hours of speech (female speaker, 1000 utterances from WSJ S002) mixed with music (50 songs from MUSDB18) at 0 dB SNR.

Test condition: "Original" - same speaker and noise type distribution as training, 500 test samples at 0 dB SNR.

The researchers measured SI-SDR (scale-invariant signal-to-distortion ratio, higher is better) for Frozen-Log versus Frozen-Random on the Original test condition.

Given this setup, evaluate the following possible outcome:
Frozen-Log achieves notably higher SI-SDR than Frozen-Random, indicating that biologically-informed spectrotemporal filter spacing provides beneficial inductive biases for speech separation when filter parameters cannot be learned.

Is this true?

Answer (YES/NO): NO